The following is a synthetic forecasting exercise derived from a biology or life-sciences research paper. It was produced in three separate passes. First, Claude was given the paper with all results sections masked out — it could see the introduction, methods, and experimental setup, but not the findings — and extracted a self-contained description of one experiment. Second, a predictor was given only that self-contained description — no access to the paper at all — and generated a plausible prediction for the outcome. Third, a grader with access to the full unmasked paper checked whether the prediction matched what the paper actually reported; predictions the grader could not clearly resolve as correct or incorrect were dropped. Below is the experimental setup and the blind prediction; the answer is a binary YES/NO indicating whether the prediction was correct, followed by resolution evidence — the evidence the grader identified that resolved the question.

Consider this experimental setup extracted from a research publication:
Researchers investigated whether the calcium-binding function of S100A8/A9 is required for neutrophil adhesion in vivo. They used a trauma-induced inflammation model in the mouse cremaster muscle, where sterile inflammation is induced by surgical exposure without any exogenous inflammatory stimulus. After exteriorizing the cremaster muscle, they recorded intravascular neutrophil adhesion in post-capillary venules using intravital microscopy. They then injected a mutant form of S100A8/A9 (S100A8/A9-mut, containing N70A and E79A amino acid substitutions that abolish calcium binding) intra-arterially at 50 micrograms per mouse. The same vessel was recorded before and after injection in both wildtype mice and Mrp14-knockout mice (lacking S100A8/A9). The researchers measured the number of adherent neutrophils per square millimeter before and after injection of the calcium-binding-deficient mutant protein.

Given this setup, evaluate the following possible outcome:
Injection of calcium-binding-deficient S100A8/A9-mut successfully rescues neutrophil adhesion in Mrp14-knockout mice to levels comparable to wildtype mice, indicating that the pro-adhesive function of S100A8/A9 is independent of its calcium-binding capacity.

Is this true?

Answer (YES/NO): NO